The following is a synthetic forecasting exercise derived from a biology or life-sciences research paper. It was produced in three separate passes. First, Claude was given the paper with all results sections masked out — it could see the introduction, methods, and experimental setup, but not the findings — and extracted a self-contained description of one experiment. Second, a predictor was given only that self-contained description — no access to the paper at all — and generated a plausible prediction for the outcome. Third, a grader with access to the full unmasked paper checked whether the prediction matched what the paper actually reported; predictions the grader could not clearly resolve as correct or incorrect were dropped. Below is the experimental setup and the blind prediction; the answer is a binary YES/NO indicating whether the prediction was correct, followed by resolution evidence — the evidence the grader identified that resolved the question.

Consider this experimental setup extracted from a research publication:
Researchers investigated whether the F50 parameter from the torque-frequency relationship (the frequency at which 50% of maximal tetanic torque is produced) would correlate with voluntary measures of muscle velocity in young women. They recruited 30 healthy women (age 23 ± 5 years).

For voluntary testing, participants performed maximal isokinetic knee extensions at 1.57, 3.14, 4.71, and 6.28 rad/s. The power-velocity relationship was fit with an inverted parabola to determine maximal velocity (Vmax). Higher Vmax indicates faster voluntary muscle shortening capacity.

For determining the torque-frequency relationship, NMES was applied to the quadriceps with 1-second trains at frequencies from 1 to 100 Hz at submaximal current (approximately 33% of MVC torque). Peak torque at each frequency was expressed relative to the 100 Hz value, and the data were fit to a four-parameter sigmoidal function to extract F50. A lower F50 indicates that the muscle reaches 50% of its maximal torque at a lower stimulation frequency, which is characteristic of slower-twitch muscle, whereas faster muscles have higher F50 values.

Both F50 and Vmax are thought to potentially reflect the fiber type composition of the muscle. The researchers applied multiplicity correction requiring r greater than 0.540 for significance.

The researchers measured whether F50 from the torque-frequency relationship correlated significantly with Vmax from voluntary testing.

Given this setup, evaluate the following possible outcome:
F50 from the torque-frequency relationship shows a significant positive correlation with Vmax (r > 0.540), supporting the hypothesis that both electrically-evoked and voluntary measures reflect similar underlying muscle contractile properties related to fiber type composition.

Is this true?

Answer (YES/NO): NO